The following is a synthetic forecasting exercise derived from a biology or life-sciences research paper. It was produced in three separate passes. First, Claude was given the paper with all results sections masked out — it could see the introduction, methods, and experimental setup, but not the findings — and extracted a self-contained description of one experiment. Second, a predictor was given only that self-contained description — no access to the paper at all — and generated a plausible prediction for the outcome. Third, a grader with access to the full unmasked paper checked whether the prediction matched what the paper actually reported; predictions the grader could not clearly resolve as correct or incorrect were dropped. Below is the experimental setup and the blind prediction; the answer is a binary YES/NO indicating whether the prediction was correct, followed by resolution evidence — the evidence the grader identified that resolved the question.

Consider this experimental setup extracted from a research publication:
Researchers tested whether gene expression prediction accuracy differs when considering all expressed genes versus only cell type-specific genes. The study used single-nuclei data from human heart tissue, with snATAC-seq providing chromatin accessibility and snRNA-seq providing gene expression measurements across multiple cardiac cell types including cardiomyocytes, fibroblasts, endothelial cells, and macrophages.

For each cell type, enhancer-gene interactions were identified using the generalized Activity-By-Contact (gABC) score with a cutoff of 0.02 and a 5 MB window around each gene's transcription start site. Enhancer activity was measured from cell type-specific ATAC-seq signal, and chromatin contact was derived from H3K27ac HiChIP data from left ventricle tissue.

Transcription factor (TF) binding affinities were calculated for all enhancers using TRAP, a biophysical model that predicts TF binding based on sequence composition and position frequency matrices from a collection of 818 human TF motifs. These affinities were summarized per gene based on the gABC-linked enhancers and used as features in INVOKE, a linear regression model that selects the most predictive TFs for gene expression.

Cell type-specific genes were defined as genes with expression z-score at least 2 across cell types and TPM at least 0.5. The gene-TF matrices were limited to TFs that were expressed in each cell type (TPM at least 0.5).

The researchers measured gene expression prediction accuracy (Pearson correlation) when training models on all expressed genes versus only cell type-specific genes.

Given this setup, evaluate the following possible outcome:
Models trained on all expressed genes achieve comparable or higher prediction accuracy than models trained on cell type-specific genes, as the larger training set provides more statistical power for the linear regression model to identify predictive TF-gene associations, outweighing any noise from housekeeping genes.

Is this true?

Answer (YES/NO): YES